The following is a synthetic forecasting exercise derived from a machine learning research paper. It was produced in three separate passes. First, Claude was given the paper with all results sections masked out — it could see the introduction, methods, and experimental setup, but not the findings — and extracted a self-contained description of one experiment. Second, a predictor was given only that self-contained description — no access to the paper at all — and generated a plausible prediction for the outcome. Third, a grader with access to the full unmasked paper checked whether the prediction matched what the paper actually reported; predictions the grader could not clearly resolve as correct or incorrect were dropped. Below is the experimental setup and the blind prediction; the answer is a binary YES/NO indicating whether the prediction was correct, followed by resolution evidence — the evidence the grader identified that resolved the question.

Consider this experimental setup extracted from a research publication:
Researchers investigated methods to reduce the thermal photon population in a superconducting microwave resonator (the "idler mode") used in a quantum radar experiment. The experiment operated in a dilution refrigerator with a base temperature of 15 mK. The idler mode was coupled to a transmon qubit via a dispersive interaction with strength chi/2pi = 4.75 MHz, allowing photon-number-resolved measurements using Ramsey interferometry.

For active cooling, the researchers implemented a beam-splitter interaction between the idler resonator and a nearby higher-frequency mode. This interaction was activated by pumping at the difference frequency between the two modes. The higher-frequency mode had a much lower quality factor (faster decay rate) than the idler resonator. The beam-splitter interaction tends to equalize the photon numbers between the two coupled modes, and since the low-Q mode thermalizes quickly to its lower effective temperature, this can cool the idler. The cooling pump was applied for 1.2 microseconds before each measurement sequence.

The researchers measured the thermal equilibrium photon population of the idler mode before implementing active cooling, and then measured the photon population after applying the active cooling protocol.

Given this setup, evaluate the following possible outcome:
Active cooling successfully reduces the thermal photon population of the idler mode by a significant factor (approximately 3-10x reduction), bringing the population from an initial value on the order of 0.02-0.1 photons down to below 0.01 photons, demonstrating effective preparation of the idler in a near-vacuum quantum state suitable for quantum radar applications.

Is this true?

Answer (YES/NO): YES